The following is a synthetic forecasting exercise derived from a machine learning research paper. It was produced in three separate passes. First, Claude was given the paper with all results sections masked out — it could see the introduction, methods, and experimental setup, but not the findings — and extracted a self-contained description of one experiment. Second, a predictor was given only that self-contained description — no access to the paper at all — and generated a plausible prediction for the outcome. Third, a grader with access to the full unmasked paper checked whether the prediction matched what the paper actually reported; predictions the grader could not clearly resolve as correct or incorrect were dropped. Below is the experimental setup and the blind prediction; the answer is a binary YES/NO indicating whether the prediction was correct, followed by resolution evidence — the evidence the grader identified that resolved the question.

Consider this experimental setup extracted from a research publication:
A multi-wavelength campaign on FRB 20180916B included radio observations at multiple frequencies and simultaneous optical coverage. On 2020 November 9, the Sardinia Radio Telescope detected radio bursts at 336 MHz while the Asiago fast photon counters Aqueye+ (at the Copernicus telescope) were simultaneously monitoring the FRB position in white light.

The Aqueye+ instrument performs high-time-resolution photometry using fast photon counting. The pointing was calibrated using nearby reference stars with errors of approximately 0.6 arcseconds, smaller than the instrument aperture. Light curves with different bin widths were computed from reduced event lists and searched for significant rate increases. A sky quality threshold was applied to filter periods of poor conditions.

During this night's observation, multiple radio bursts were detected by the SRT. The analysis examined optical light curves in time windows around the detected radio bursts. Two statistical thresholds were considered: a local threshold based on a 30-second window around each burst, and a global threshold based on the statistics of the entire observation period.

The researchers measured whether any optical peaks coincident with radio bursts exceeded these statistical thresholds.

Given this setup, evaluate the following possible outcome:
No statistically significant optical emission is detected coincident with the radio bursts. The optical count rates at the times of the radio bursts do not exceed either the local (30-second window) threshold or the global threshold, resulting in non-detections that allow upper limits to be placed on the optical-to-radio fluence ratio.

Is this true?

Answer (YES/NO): NO